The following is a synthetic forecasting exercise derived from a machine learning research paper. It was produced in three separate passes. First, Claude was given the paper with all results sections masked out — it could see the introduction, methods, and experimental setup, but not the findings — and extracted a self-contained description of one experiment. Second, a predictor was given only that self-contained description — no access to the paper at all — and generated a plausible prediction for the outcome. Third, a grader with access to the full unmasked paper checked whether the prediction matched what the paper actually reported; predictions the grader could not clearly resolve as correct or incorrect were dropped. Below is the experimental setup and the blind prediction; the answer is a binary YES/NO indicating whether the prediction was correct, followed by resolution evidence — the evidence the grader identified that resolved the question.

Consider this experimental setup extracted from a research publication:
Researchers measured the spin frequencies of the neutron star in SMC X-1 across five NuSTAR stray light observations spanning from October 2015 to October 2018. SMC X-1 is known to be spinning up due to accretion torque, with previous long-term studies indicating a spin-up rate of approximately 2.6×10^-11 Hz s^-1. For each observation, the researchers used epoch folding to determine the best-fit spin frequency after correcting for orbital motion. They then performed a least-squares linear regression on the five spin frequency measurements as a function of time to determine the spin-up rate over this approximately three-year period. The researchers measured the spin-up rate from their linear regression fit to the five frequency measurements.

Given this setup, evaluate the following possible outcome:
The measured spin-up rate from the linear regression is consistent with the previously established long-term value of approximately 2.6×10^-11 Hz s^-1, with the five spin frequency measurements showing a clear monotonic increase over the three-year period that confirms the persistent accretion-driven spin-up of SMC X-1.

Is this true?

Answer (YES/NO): YES